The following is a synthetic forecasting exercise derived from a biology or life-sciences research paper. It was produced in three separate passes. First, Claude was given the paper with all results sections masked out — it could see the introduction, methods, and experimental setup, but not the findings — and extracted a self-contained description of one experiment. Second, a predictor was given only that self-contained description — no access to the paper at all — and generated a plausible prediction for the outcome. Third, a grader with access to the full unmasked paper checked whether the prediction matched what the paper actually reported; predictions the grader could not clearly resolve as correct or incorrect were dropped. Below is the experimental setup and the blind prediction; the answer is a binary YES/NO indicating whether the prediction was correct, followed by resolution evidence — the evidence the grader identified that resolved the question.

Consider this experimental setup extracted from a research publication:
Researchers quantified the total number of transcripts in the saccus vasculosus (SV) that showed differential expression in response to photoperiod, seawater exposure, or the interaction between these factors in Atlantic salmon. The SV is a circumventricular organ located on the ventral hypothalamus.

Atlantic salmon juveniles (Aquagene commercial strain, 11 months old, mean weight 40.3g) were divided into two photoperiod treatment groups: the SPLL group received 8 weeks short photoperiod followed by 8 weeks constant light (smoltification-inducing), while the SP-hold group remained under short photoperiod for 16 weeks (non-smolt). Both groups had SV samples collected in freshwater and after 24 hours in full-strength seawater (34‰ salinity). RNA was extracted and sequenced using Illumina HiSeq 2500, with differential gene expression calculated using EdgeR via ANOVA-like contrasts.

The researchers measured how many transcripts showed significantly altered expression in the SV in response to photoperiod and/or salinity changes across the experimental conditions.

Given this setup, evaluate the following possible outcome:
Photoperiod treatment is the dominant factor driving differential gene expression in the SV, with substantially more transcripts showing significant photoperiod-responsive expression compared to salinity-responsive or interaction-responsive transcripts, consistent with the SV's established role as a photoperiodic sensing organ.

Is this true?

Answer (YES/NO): NO